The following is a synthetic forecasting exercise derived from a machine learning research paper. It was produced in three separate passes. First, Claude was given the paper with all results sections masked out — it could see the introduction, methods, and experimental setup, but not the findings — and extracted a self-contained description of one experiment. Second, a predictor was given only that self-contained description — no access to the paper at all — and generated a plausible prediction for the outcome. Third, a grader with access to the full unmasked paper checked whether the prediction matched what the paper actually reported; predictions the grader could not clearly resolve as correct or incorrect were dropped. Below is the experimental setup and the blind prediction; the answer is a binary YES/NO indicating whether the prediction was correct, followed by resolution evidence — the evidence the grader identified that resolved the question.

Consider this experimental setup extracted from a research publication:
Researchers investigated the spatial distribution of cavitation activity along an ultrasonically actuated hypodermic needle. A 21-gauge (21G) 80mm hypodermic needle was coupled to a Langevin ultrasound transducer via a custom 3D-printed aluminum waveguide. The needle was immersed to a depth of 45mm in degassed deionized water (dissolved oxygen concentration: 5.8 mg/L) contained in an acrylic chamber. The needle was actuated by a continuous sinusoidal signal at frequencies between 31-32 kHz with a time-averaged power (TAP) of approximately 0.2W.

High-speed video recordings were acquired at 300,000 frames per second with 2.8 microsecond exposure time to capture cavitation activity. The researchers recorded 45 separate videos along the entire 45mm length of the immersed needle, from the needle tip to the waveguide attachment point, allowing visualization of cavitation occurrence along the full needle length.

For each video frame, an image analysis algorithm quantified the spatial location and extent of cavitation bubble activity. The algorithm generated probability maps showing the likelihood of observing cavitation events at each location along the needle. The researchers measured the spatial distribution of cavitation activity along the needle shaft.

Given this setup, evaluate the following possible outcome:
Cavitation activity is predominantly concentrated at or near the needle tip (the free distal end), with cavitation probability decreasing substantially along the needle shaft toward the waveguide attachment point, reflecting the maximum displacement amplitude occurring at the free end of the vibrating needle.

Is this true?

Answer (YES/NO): YES